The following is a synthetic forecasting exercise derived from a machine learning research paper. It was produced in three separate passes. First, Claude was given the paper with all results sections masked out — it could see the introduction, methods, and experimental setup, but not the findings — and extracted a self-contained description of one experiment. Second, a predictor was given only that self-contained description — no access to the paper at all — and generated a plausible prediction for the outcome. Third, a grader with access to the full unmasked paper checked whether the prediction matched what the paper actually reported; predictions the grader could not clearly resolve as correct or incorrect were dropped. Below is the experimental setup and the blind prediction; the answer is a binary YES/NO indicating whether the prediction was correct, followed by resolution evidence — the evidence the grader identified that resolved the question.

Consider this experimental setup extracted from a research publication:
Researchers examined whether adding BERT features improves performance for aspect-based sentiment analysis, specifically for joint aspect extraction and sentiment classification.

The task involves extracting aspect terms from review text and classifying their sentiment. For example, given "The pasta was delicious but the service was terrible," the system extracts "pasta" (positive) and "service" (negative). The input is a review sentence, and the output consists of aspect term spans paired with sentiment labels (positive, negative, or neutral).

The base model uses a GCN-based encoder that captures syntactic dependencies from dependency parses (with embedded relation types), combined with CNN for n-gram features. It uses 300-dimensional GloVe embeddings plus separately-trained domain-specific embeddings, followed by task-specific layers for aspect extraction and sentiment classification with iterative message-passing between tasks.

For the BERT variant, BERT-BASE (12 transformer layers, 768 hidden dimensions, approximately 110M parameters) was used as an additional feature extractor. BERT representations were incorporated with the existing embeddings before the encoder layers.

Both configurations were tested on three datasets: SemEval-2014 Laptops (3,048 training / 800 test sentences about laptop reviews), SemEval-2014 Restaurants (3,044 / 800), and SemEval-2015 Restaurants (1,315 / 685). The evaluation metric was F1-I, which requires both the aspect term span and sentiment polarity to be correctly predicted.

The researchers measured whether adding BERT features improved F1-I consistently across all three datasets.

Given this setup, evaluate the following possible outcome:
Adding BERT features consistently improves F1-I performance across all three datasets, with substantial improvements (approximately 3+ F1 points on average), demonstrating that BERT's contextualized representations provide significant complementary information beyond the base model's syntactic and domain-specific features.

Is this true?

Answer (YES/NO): NO